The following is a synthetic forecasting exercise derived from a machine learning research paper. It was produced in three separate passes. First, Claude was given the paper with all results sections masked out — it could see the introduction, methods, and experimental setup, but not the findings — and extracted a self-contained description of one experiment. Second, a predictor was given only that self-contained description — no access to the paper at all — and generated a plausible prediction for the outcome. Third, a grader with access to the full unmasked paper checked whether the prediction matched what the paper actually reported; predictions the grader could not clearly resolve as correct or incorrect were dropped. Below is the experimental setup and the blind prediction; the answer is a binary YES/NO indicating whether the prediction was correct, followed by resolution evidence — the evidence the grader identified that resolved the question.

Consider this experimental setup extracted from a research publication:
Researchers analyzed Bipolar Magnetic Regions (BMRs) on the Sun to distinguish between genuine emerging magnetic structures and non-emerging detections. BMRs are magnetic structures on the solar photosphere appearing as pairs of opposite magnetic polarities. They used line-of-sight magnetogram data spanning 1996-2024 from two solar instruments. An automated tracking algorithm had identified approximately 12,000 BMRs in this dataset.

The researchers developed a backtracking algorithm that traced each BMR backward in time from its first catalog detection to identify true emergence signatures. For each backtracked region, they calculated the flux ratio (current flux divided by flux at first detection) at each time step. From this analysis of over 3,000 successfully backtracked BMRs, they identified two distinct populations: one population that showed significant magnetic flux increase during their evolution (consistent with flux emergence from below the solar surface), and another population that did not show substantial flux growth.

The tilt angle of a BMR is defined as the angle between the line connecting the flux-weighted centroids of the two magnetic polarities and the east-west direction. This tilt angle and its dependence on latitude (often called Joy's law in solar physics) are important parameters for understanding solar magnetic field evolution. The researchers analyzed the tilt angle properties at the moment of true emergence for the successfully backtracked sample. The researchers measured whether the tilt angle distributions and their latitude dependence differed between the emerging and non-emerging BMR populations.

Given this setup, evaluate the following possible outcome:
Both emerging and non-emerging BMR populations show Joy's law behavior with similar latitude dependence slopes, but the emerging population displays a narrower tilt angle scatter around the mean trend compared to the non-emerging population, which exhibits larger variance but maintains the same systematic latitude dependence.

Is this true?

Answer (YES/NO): NO